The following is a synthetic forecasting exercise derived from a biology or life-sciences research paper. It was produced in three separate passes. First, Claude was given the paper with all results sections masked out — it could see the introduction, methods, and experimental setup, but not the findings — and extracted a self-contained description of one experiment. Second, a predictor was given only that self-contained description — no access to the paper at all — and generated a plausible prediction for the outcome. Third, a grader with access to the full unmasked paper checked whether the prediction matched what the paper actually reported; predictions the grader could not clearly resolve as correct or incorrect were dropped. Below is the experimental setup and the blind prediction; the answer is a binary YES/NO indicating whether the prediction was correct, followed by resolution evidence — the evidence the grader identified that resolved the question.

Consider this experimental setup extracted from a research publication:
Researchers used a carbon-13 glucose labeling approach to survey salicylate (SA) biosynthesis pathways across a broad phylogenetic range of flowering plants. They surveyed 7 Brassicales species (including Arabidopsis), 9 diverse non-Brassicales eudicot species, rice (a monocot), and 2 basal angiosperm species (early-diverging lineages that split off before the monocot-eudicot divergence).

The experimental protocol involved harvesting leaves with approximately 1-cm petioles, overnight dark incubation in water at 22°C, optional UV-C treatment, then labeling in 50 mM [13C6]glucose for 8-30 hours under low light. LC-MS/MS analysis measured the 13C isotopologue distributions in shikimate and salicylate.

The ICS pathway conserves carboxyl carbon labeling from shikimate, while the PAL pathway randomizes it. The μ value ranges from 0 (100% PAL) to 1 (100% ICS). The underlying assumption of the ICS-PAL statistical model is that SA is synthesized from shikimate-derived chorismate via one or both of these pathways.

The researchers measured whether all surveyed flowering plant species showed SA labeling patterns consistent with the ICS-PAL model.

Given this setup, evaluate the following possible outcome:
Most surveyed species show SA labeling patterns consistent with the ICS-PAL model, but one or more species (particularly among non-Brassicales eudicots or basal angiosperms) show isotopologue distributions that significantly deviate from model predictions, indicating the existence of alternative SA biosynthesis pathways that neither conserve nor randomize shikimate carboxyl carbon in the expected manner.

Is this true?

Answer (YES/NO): YES